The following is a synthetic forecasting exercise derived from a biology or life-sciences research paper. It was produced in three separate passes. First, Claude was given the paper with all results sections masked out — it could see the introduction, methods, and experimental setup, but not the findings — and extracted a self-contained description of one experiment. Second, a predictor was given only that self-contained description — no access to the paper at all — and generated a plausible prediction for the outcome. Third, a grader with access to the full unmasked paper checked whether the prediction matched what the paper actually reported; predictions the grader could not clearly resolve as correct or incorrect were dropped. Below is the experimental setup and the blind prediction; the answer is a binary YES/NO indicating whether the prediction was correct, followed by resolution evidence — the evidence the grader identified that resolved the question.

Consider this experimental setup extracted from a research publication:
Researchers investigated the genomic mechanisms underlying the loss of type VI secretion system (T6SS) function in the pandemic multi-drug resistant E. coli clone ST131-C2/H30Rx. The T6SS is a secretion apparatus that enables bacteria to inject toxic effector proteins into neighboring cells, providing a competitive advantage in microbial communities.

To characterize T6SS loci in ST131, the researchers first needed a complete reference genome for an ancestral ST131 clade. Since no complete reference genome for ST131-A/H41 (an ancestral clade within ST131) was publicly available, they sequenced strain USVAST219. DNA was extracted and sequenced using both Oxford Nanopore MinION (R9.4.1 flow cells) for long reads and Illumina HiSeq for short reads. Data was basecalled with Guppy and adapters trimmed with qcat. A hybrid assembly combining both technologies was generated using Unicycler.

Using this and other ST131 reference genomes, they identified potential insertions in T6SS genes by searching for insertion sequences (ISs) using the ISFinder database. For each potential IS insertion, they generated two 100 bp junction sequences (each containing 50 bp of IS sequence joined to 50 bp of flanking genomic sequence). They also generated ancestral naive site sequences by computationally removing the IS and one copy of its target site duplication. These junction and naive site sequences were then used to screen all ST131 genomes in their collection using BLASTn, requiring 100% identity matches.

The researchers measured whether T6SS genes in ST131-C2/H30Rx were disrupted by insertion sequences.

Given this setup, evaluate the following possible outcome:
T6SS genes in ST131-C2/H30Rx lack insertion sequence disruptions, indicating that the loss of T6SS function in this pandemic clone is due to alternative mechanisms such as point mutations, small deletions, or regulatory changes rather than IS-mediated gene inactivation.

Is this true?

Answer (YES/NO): NO